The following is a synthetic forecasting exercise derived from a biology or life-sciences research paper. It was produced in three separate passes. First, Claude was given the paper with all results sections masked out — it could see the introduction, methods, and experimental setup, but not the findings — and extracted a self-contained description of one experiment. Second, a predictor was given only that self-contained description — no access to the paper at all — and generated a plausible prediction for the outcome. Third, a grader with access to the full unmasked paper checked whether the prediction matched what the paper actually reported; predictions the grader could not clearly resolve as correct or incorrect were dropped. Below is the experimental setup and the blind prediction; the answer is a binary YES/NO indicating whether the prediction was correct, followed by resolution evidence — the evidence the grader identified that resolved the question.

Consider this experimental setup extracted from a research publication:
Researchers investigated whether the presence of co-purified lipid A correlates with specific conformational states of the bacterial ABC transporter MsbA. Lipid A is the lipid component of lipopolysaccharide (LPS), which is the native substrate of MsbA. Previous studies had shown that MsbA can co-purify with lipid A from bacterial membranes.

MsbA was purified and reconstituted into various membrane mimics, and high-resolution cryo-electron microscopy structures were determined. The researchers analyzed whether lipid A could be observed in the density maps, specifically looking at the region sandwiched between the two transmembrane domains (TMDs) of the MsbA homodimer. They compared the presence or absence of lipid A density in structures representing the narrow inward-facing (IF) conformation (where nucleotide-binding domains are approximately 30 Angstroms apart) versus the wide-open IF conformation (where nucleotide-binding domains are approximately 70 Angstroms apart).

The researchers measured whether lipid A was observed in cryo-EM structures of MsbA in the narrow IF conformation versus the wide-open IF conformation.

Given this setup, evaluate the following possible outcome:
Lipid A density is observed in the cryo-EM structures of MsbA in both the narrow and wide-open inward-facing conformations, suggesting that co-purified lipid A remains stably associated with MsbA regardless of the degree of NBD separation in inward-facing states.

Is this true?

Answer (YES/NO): NO